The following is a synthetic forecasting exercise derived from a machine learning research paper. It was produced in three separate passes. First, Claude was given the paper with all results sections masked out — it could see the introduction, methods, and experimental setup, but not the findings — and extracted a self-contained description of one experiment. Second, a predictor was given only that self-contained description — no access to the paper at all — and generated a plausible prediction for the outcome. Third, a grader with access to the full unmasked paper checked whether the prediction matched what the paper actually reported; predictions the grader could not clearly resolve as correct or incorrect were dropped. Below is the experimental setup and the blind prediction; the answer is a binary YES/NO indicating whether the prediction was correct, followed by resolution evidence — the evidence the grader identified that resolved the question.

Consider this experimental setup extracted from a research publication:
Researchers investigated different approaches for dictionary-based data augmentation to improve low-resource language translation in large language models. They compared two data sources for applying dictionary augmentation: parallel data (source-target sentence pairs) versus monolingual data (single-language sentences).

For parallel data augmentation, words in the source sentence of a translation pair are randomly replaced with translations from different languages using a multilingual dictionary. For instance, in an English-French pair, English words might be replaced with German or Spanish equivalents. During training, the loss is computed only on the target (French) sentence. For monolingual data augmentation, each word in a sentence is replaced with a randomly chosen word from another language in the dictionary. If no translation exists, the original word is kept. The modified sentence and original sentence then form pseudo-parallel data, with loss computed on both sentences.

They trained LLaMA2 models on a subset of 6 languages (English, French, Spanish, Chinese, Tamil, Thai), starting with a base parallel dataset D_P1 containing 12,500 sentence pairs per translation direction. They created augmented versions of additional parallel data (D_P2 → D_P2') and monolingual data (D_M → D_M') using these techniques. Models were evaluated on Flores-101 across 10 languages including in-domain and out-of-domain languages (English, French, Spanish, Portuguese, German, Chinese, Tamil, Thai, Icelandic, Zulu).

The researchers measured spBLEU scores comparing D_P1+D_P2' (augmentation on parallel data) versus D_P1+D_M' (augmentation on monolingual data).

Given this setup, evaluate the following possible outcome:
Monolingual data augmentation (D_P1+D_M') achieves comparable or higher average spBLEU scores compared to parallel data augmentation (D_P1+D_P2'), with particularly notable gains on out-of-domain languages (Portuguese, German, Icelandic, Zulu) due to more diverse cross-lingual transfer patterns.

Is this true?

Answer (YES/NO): NO